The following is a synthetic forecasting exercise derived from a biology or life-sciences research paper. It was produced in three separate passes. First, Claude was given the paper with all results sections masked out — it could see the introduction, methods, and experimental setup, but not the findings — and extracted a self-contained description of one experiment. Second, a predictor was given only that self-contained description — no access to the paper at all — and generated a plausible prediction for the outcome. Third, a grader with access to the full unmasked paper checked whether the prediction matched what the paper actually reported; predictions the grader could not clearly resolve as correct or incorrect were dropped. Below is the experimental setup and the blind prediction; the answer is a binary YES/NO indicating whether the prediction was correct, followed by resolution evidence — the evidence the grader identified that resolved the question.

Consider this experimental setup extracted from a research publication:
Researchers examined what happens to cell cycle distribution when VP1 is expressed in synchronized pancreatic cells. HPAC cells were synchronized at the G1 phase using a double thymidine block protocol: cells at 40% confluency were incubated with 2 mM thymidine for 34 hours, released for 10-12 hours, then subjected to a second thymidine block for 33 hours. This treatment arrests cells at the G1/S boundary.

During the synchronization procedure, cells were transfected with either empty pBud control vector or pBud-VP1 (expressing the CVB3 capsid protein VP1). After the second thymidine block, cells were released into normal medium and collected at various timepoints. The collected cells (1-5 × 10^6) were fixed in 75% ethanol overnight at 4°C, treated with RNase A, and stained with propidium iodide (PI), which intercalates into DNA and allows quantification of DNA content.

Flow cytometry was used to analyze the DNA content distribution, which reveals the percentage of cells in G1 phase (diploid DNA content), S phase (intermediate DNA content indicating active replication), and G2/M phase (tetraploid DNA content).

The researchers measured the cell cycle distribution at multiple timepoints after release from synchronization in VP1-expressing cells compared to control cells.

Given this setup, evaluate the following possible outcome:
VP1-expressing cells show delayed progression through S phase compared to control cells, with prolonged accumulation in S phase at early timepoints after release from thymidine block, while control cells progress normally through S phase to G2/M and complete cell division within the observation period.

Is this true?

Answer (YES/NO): NO